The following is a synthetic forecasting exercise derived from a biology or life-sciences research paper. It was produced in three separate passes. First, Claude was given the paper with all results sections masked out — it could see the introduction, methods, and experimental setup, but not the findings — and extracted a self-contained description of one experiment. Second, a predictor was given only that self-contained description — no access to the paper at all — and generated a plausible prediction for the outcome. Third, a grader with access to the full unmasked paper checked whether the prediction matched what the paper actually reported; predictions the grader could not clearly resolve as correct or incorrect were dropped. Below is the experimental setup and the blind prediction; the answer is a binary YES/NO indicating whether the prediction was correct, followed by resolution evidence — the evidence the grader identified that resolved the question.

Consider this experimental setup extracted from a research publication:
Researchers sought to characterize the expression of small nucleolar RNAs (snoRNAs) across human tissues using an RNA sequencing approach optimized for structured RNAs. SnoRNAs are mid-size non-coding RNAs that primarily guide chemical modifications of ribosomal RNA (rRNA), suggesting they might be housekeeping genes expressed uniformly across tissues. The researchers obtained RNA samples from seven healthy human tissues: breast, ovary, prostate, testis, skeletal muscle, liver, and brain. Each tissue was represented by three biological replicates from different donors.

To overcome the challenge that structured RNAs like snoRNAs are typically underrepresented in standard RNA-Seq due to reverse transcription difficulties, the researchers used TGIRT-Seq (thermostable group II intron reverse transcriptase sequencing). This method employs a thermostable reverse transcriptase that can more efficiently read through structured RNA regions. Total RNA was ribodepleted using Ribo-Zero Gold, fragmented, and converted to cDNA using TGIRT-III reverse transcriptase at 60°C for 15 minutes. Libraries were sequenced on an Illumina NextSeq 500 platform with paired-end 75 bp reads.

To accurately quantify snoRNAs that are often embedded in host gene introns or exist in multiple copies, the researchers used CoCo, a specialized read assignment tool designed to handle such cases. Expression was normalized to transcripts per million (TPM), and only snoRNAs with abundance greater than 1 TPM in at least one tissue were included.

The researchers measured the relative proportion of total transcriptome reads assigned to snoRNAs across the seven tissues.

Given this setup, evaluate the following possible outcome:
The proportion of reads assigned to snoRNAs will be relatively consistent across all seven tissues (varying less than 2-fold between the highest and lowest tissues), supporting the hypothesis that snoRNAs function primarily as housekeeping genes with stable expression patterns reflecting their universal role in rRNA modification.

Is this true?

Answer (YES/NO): NO